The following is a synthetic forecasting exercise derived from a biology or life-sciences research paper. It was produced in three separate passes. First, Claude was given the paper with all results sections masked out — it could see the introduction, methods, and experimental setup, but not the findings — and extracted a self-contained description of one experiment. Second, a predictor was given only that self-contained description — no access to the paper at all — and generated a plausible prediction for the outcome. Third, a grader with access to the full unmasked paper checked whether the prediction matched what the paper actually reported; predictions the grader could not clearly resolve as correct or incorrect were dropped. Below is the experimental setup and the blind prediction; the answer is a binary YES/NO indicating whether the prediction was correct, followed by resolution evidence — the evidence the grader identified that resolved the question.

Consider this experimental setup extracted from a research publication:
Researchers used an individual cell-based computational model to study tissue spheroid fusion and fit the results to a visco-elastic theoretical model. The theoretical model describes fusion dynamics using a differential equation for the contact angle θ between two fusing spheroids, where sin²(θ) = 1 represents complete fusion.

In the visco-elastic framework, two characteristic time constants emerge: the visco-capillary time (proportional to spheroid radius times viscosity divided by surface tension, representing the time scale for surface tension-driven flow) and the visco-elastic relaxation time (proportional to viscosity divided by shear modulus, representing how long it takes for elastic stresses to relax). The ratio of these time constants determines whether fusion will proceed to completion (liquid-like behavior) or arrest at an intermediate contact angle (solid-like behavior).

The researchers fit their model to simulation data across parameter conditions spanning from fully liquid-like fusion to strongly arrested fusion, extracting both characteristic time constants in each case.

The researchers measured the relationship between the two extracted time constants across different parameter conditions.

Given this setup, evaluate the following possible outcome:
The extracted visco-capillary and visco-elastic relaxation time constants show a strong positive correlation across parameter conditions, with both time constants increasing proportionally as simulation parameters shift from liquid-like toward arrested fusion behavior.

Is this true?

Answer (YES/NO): NO